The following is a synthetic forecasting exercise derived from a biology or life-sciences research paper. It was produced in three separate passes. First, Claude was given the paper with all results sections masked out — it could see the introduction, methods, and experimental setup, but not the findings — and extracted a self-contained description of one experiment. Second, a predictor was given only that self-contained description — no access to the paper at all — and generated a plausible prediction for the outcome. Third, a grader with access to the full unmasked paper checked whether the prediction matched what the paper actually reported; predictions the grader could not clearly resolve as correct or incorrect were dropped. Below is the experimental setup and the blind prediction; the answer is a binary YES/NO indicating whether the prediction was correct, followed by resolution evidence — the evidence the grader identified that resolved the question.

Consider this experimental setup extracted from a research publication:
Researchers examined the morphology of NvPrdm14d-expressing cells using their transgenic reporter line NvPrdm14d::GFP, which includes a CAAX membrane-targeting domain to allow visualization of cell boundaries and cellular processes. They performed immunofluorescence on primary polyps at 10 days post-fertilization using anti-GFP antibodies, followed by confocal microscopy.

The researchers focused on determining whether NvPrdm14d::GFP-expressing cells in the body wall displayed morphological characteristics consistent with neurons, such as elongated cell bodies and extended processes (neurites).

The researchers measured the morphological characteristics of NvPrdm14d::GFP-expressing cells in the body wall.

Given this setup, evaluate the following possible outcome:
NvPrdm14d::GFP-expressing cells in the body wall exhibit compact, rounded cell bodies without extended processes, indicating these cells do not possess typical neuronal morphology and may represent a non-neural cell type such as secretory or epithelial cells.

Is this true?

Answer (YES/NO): NO